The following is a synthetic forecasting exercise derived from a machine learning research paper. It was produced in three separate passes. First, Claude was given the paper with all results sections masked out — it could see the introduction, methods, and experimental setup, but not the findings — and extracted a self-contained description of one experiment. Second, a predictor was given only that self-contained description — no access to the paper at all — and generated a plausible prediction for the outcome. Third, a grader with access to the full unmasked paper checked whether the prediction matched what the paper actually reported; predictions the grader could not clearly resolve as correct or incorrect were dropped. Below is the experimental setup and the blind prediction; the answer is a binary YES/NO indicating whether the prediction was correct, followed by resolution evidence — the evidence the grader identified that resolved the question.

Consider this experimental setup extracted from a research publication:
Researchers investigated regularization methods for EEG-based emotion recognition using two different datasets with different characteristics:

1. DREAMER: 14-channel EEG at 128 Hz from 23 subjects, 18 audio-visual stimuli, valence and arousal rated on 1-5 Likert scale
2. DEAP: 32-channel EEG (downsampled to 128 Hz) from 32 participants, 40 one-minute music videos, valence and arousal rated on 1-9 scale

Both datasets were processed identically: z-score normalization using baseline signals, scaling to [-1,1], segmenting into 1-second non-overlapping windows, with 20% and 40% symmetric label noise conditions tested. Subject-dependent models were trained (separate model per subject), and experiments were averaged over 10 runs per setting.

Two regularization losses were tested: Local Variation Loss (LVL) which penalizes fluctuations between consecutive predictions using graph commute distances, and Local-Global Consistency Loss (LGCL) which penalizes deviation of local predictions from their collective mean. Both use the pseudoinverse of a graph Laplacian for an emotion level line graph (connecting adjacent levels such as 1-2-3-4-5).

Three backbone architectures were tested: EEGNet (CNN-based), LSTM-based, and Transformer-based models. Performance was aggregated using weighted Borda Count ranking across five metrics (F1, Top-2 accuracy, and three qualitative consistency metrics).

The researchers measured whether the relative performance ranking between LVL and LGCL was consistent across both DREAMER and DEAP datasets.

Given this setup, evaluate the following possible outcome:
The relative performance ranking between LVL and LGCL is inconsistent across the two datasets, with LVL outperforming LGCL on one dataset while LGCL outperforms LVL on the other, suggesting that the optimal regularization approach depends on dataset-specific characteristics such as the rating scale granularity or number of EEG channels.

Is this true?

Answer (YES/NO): NO